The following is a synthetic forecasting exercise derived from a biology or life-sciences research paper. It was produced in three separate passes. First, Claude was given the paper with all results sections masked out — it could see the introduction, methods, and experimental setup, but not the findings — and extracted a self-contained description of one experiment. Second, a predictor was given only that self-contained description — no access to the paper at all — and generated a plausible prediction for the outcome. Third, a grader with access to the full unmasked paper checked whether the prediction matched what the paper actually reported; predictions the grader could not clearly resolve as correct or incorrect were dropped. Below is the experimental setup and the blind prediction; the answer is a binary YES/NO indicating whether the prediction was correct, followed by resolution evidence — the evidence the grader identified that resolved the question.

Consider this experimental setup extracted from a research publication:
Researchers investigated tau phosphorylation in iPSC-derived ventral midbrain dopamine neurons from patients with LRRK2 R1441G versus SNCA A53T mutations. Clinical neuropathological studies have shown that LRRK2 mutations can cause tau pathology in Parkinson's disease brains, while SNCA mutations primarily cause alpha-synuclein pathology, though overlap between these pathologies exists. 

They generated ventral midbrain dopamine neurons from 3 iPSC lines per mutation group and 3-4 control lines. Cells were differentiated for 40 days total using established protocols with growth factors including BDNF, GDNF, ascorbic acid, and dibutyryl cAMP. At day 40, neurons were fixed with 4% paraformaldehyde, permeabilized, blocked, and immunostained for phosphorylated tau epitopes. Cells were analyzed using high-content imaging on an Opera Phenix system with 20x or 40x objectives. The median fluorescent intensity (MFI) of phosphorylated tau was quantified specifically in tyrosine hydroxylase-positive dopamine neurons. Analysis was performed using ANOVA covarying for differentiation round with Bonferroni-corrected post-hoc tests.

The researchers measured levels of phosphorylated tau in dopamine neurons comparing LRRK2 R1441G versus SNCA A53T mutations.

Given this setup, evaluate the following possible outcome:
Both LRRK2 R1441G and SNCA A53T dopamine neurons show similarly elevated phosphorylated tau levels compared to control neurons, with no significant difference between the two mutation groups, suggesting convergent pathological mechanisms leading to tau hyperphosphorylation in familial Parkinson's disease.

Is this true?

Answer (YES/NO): NO